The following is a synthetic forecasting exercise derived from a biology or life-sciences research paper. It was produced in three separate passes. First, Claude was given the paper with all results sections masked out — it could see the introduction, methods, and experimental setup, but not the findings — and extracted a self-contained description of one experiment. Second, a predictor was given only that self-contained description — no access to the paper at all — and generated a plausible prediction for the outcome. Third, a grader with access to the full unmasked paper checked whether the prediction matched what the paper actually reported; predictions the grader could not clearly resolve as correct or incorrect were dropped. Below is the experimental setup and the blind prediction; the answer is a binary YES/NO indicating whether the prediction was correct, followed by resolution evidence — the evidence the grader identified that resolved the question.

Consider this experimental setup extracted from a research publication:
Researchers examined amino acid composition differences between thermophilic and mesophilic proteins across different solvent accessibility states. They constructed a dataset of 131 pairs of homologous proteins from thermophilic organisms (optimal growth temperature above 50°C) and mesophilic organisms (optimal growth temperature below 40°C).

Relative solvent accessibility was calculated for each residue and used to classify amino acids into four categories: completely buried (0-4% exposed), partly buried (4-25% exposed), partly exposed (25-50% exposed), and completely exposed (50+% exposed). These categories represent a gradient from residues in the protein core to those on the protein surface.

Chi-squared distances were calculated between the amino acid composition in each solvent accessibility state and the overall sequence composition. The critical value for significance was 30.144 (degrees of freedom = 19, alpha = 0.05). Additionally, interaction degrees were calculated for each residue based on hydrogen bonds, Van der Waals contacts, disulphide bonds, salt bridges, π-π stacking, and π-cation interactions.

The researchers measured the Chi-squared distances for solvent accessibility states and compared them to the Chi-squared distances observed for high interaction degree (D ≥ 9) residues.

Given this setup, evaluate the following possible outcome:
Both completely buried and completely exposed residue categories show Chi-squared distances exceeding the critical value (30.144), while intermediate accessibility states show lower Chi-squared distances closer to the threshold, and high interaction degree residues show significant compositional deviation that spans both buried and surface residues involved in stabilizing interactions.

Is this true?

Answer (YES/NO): NO